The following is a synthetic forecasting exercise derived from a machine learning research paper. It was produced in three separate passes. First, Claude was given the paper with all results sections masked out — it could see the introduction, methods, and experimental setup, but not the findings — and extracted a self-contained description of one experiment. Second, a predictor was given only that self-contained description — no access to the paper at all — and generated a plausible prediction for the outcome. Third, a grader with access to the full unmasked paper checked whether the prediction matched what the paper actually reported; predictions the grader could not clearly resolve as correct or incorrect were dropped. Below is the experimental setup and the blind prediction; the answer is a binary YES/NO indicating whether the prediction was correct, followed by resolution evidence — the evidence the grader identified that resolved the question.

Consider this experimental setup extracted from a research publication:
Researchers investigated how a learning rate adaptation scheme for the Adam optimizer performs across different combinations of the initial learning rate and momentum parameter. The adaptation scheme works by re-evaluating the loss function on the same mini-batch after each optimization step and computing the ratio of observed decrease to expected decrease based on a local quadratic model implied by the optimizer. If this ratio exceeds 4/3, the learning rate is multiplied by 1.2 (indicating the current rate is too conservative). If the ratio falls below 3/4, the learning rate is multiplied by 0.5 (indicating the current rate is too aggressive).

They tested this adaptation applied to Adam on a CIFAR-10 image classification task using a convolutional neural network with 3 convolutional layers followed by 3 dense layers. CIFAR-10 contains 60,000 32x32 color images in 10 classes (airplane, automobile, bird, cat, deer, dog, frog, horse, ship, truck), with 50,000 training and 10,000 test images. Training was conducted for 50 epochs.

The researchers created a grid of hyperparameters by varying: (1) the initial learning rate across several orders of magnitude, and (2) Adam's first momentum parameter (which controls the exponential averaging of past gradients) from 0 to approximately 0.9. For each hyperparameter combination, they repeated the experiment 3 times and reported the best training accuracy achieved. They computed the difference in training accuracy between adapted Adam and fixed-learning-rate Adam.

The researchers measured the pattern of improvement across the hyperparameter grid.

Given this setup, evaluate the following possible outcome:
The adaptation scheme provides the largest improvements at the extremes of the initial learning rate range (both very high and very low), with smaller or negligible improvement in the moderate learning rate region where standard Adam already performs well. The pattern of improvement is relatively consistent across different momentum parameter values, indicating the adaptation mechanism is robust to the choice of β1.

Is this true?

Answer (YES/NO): NO